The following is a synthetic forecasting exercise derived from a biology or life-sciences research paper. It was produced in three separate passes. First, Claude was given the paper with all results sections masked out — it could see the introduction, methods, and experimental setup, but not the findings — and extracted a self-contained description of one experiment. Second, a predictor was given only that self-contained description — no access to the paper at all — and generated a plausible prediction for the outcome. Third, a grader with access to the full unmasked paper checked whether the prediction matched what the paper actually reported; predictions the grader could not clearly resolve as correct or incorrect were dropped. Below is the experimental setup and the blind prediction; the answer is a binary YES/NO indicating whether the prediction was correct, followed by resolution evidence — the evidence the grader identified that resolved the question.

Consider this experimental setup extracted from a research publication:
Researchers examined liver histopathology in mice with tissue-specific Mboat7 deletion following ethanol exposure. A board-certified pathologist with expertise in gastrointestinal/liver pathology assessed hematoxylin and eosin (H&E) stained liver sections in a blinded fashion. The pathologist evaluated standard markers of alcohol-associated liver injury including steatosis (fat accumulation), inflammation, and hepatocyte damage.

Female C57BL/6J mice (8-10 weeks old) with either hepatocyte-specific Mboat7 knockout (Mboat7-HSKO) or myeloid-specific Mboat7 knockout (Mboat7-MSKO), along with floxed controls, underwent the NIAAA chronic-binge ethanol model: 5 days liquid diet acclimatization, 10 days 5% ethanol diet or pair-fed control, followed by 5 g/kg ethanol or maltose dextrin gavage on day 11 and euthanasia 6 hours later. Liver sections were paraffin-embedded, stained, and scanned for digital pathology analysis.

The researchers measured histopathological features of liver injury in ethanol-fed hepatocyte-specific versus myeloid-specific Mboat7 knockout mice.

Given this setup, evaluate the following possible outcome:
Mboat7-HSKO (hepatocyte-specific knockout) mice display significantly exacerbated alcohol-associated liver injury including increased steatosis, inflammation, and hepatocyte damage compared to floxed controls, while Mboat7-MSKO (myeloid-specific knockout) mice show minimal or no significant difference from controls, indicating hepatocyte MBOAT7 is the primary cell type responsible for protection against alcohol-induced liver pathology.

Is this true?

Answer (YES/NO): NO